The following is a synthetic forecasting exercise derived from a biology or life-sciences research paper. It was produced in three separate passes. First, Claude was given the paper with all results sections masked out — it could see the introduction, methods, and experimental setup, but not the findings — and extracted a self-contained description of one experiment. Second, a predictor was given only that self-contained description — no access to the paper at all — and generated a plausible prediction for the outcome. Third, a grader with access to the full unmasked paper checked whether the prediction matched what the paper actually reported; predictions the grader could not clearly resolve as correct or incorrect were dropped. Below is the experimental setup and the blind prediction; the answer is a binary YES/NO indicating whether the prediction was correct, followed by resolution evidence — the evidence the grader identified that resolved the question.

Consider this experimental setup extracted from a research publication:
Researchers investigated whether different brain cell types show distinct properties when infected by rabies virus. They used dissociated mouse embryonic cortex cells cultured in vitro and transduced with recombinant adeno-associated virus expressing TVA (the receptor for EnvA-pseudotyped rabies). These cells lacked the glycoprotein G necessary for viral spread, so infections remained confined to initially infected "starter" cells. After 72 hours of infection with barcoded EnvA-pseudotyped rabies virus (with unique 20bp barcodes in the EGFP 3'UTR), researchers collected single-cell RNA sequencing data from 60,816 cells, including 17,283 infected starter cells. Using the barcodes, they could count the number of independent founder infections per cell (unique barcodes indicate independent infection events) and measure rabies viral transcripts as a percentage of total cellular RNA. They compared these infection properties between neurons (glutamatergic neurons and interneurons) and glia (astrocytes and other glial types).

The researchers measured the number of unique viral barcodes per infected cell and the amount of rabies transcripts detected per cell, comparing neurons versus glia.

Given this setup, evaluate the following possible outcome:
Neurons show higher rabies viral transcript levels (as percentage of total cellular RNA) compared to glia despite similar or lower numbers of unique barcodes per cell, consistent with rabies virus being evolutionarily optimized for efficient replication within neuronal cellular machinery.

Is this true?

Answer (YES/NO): NO